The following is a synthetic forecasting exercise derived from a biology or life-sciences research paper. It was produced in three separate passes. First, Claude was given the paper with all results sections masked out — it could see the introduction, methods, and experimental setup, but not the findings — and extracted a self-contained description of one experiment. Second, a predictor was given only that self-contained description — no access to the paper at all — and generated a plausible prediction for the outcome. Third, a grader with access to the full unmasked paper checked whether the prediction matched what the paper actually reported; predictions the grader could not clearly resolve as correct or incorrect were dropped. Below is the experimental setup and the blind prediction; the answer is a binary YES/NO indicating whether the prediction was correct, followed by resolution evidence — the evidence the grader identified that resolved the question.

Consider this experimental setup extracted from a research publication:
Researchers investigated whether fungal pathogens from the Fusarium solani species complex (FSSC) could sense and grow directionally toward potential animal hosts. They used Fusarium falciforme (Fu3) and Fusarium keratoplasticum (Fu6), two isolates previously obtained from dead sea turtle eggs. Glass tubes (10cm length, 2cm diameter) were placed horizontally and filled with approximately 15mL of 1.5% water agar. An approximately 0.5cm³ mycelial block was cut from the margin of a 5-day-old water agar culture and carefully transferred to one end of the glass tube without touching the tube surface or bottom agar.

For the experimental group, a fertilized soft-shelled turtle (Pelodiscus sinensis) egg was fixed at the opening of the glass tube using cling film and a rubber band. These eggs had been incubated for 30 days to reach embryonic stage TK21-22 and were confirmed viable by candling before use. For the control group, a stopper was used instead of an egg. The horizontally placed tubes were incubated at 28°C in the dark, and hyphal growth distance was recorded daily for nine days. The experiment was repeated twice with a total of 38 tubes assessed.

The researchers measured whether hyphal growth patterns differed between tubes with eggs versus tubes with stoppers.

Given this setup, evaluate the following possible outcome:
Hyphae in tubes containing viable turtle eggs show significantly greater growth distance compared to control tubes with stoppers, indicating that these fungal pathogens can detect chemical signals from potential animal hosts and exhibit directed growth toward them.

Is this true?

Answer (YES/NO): NO